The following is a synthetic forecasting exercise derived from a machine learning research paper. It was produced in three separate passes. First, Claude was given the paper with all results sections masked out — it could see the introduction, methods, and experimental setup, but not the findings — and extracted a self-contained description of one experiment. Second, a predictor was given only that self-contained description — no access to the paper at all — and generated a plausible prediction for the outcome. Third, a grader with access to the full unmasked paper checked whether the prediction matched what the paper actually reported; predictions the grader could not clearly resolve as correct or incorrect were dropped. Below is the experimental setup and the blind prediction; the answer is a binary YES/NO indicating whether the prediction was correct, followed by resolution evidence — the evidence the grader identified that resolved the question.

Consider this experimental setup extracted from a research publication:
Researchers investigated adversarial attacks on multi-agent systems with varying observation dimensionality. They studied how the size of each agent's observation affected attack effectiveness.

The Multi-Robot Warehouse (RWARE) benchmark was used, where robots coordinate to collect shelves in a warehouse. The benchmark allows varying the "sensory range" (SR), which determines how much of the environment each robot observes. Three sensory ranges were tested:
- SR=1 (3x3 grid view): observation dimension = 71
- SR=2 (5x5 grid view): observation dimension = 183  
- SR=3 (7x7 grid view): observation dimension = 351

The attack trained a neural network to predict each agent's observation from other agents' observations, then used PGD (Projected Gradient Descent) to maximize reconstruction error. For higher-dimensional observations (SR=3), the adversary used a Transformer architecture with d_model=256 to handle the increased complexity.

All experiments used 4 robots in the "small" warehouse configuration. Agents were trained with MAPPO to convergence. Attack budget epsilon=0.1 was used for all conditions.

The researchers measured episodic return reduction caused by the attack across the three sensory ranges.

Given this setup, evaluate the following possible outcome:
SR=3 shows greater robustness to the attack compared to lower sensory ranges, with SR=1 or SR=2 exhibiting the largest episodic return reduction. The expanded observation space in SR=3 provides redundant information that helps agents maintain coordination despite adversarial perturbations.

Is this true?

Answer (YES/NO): NO